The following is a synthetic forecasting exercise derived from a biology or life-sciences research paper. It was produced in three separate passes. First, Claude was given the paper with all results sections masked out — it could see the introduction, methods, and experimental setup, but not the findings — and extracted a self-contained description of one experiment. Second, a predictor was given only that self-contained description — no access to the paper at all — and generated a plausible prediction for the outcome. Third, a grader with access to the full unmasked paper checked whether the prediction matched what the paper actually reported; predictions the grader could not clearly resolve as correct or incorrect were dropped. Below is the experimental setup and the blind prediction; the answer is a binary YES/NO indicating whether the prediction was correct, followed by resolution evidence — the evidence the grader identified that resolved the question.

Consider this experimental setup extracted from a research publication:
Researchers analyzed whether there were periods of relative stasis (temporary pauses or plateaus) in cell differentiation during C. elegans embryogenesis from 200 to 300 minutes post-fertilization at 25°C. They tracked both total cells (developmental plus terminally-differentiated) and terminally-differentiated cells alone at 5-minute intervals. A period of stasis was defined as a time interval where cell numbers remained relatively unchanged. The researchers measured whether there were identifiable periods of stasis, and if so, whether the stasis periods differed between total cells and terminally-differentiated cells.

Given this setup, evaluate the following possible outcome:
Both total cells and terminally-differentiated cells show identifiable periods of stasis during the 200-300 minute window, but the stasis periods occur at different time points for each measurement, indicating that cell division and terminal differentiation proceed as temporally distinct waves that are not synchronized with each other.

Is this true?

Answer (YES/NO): NO